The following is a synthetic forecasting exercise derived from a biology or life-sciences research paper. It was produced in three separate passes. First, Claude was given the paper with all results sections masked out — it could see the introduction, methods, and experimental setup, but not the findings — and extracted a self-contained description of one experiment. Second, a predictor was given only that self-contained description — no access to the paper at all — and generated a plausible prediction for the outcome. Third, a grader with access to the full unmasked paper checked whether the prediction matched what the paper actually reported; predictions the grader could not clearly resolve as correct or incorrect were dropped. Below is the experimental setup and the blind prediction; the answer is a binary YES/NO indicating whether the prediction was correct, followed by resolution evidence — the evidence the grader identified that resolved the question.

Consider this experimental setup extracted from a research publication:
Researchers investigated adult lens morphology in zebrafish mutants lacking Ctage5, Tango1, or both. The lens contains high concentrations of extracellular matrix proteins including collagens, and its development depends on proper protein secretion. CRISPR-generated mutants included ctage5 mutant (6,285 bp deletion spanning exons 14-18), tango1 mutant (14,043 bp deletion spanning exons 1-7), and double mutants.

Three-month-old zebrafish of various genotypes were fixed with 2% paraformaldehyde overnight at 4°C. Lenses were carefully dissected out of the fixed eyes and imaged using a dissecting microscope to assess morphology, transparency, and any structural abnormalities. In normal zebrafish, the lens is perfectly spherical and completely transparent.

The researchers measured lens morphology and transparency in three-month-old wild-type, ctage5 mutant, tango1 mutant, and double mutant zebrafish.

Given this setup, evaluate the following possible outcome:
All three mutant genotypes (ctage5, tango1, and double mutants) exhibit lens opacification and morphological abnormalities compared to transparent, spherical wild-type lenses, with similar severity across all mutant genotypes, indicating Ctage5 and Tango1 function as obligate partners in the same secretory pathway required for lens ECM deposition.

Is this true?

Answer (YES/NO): NO